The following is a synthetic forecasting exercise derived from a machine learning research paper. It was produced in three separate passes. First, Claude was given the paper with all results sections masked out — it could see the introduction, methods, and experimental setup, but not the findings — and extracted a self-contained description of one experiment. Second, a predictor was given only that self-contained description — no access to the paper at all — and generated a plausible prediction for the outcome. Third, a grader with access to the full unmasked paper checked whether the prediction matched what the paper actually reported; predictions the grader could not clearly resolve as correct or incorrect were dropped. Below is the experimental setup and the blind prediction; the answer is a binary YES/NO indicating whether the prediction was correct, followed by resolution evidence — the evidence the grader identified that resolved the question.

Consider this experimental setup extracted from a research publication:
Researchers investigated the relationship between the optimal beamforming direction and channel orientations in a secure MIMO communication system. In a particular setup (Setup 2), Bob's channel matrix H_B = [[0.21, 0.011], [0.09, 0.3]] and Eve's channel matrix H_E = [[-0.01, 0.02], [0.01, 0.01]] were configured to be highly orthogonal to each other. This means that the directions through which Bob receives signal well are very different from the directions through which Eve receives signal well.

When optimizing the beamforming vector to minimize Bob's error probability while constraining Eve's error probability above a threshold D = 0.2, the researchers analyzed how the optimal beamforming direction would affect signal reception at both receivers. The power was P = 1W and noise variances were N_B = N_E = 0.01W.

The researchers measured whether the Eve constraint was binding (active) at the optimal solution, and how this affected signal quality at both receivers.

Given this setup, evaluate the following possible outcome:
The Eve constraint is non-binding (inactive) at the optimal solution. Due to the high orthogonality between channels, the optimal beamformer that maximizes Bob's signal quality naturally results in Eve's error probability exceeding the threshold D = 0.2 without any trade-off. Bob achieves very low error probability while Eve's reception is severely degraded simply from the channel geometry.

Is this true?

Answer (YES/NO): YES